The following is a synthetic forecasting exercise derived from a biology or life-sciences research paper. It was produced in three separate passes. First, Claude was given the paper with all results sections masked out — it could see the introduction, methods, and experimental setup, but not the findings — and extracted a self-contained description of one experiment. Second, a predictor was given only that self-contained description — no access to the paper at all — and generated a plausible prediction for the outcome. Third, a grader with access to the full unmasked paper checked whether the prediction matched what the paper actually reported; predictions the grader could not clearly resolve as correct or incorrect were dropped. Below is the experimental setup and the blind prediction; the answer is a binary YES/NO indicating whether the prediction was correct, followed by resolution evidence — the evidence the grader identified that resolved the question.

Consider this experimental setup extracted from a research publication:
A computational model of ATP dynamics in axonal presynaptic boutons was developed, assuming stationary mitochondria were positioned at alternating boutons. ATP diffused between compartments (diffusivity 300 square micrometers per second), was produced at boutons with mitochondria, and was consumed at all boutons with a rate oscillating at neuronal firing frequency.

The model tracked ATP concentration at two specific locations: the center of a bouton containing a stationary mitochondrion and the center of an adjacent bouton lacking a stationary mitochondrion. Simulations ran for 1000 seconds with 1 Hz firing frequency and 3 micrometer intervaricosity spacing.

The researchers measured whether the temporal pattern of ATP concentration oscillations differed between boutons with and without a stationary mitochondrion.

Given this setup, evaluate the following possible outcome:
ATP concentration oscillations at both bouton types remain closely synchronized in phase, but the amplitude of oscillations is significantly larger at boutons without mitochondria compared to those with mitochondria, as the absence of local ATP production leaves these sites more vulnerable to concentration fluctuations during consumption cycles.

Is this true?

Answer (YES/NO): NO